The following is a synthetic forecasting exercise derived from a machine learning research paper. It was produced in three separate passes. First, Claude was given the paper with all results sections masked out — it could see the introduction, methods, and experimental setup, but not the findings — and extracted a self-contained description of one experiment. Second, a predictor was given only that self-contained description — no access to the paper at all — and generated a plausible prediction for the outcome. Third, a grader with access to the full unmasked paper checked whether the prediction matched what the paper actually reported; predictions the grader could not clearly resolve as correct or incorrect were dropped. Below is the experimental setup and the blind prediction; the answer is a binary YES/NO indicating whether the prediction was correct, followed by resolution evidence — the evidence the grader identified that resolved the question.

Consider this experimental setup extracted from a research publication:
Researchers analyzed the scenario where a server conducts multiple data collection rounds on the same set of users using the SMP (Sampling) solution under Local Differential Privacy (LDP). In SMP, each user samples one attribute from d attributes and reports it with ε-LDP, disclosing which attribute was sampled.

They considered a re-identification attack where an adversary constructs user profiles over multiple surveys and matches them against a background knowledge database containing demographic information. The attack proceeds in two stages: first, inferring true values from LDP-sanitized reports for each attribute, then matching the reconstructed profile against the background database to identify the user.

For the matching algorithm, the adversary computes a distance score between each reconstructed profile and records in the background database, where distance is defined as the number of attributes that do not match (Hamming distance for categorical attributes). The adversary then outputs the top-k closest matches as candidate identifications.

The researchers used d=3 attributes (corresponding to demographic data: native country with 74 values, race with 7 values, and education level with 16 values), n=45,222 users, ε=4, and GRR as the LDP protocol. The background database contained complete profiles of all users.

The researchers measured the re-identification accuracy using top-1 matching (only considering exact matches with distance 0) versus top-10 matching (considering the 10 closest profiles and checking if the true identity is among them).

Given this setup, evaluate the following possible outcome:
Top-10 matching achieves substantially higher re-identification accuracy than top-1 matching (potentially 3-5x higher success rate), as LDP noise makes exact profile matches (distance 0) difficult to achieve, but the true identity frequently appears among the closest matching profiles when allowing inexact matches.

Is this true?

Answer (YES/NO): NO